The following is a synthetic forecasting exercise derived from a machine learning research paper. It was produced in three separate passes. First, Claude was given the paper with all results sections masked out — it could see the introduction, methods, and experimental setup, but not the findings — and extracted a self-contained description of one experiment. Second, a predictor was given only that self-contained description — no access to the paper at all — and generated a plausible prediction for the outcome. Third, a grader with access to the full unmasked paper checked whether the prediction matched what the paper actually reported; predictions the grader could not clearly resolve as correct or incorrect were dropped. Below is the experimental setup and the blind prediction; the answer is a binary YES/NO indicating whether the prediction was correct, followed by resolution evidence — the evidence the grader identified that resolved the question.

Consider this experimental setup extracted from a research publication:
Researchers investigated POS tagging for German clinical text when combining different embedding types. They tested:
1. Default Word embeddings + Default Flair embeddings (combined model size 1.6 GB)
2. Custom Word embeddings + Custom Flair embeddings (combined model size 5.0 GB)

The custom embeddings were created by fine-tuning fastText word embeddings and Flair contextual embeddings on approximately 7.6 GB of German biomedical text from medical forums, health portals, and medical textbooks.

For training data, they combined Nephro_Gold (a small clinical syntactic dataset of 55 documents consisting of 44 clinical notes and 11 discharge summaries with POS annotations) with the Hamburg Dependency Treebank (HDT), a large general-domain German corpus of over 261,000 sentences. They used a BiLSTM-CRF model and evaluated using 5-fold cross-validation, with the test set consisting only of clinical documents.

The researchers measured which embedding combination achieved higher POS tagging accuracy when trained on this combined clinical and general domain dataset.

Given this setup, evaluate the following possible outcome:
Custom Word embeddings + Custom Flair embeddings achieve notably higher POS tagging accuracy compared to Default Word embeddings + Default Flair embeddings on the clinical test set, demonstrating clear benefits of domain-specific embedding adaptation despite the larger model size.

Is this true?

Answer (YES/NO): NO